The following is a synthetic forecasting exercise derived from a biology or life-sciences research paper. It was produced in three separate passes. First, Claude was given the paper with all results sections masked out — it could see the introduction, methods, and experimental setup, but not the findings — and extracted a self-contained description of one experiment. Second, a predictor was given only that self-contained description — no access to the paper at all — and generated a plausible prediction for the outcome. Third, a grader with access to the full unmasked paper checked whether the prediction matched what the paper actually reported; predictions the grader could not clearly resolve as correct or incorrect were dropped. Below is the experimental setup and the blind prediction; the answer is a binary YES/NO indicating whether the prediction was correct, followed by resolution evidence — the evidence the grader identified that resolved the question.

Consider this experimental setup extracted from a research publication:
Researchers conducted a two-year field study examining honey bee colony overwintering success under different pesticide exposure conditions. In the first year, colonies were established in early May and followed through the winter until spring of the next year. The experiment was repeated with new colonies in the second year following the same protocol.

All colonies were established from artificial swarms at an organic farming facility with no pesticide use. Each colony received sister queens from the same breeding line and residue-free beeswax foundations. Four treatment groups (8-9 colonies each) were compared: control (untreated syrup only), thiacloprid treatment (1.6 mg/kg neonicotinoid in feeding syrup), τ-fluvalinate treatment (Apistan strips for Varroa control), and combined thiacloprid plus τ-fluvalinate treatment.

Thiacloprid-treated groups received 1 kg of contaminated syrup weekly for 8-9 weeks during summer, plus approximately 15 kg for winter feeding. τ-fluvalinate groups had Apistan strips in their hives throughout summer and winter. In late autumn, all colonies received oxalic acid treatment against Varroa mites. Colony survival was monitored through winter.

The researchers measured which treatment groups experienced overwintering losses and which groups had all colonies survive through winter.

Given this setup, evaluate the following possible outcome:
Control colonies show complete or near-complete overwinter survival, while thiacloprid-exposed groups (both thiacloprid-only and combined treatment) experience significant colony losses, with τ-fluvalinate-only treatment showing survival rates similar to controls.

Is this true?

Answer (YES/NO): NO